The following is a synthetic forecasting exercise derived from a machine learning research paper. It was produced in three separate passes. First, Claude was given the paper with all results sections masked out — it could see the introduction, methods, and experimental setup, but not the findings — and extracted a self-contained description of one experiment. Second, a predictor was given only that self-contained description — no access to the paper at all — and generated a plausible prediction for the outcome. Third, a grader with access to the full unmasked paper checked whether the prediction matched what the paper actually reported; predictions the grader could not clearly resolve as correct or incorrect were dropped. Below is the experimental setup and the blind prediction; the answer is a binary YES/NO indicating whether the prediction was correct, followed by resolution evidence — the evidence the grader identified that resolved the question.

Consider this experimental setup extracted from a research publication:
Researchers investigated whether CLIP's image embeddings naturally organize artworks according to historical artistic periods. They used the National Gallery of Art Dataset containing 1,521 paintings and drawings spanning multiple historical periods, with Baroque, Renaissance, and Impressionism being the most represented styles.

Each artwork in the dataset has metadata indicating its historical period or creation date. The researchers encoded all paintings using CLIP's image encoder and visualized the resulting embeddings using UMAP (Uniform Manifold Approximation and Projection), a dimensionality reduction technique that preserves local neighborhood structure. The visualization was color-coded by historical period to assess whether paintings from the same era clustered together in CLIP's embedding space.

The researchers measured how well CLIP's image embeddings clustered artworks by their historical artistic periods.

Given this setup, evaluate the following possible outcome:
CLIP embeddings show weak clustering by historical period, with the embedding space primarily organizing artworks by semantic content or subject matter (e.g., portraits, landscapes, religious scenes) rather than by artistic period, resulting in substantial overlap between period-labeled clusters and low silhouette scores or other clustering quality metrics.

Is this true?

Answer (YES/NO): YES